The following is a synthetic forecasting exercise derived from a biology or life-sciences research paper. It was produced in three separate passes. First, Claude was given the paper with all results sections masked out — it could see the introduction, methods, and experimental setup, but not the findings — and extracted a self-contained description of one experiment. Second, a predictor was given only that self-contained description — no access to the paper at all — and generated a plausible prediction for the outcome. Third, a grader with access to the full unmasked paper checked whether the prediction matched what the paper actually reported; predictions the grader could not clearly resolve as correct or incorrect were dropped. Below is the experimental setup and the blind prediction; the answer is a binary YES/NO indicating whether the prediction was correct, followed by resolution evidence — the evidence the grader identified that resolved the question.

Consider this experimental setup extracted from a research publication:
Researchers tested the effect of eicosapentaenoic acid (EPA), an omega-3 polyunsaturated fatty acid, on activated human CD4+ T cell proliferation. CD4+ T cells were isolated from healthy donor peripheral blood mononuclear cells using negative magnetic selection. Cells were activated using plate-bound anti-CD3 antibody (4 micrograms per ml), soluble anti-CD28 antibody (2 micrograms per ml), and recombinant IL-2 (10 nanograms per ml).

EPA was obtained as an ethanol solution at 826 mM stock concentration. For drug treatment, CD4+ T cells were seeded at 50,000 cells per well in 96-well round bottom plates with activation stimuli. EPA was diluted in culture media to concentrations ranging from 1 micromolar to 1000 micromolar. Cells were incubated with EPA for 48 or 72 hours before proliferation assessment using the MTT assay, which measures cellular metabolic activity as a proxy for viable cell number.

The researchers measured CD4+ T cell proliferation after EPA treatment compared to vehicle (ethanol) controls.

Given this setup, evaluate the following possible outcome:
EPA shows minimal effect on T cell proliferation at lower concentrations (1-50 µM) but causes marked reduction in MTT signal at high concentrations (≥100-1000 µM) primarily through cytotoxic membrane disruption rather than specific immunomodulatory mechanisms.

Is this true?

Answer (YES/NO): NO